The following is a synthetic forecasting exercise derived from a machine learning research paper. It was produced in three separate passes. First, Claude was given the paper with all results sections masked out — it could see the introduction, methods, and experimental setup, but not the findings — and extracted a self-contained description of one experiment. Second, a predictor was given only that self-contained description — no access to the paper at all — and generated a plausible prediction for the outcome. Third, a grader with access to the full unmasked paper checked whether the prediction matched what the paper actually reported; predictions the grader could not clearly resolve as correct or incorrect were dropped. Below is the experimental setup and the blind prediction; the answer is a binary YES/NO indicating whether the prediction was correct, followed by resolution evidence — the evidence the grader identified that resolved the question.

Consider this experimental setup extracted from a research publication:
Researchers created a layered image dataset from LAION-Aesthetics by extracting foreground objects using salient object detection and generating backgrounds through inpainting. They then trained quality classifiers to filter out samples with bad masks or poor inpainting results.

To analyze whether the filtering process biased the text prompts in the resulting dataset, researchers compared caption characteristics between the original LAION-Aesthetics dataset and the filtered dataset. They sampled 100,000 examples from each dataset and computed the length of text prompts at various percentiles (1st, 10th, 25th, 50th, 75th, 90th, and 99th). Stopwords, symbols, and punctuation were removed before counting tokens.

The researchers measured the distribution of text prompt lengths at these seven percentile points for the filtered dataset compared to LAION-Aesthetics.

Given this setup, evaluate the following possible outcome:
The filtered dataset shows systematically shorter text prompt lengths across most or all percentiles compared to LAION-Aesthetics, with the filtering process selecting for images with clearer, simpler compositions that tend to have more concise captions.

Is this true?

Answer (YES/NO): NO